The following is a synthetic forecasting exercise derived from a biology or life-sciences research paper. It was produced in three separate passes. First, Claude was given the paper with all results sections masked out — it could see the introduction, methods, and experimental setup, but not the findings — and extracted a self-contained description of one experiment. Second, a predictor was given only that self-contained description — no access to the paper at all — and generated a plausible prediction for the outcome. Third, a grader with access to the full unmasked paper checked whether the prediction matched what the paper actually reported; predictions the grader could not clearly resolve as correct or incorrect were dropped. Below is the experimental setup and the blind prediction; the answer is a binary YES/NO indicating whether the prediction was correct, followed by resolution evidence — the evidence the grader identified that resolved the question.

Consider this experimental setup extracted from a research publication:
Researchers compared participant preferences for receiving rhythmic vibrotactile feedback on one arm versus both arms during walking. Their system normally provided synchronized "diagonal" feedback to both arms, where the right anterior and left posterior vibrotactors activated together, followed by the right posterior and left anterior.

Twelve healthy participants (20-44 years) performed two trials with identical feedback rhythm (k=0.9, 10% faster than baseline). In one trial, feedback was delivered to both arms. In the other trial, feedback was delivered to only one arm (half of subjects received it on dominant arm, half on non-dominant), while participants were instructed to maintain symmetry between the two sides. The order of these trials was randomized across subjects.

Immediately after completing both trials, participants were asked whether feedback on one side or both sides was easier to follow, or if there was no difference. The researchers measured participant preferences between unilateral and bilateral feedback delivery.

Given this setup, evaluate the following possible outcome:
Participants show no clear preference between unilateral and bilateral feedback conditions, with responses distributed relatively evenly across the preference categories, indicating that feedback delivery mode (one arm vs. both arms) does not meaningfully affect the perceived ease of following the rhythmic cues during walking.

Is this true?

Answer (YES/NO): NO